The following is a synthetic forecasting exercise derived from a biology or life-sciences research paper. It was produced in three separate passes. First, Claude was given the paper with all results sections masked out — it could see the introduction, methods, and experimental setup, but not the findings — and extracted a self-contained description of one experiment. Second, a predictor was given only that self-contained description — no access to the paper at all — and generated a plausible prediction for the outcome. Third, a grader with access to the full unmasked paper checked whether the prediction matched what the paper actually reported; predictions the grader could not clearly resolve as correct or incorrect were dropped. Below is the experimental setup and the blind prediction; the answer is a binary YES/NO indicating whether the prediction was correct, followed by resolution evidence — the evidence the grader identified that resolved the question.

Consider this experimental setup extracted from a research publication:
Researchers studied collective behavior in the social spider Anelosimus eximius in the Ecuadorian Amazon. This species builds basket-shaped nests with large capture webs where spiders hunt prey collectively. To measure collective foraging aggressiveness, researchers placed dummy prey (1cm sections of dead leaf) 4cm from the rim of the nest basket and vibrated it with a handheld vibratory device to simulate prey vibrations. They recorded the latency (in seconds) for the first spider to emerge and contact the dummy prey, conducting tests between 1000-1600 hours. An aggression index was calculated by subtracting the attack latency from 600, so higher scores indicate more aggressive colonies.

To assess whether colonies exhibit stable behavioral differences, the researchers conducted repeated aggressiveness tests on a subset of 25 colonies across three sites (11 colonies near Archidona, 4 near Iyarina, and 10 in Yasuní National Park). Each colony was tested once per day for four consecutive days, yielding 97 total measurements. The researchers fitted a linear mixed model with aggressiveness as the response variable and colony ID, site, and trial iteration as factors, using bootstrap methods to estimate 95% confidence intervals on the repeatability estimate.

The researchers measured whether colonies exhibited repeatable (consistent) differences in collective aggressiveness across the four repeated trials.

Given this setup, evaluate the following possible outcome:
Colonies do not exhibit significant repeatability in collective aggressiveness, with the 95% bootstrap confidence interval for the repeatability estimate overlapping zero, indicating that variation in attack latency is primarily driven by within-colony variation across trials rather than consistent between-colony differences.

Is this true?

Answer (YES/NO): NO